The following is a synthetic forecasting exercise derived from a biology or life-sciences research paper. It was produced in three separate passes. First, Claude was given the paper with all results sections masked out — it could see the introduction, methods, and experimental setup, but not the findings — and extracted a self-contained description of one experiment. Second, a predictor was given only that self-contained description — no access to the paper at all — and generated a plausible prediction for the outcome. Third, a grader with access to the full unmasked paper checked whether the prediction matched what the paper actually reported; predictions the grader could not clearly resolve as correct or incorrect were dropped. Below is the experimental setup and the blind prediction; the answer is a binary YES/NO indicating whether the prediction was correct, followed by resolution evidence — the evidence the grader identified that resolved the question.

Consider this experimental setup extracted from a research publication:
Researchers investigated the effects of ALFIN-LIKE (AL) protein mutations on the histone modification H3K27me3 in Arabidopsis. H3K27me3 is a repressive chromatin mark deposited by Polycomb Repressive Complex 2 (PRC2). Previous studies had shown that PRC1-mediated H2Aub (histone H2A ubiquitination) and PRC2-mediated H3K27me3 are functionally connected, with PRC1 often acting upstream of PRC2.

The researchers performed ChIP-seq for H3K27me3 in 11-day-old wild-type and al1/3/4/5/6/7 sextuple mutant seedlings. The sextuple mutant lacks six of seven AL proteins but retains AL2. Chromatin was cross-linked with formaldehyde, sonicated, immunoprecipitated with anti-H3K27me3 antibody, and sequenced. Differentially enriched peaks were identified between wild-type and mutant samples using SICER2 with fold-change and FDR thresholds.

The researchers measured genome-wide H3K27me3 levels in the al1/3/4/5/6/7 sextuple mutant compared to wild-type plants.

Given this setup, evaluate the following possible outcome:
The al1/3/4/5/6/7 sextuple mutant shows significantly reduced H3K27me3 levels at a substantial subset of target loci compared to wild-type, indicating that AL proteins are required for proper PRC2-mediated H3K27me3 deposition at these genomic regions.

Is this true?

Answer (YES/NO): NO